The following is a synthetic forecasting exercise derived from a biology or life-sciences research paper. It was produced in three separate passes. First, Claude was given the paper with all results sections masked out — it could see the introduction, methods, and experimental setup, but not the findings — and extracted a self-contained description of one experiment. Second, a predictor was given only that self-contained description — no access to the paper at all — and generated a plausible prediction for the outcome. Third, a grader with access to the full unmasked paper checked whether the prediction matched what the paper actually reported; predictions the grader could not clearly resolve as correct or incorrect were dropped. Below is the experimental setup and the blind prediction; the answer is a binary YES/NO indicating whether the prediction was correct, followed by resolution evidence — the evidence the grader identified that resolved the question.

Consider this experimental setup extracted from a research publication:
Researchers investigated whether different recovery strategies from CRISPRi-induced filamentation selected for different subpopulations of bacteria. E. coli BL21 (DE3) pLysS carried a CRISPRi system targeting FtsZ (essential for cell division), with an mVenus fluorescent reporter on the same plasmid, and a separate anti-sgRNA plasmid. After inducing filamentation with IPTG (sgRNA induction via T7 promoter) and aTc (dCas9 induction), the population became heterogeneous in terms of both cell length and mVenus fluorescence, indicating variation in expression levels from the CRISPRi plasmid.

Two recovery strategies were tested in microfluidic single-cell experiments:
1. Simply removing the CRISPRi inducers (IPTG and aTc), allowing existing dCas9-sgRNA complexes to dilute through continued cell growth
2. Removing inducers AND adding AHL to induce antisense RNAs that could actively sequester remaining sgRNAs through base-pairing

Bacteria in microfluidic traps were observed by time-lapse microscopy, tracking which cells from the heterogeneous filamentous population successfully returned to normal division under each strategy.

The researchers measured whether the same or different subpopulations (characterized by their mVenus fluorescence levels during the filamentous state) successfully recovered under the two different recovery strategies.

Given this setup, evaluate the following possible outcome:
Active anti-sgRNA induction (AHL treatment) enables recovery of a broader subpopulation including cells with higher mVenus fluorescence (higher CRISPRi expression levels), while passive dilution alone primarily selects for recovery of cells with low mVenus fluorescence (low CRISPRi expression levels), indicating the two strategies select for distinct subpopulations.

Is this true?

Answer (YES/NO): NO